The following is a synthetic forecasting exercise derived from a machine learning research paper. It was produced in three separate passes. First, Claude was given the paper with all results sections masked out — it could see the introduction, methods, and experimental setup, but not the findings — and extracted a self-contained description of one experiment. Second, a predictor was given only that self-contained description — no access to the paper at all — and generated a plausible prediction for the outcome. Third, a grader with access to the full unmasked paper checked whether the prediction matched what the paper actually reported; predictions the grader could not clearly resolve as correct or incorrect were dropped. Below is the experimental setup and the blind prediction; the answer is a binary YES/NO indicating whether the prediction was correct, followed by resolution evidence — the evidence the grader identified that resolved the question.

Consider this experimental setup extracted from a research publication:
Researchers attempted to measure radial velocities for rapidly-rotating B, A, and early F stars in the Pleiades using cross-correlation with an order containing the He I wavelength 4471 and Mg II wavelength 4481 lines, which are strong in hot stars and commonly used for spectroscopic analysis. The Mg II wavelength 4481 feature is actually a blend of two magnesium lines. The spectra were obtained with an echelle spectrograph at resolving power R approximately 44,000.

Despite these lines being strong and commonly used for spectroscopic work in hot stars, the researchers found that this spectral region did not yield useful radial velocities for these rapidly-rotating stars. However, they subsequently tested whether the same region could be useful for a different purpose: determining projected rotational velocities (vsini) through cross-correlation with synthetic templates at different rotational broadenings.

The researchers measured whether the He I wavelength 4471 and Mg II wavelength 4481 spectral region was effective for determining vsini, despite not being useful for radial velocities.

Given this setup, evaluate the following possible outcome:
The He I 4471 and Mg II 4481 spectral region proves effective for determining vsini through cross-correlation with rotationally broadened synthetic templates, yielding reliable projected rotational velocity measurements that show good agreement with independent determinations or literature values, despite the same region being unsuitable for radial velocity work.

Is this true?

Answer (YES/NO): YES